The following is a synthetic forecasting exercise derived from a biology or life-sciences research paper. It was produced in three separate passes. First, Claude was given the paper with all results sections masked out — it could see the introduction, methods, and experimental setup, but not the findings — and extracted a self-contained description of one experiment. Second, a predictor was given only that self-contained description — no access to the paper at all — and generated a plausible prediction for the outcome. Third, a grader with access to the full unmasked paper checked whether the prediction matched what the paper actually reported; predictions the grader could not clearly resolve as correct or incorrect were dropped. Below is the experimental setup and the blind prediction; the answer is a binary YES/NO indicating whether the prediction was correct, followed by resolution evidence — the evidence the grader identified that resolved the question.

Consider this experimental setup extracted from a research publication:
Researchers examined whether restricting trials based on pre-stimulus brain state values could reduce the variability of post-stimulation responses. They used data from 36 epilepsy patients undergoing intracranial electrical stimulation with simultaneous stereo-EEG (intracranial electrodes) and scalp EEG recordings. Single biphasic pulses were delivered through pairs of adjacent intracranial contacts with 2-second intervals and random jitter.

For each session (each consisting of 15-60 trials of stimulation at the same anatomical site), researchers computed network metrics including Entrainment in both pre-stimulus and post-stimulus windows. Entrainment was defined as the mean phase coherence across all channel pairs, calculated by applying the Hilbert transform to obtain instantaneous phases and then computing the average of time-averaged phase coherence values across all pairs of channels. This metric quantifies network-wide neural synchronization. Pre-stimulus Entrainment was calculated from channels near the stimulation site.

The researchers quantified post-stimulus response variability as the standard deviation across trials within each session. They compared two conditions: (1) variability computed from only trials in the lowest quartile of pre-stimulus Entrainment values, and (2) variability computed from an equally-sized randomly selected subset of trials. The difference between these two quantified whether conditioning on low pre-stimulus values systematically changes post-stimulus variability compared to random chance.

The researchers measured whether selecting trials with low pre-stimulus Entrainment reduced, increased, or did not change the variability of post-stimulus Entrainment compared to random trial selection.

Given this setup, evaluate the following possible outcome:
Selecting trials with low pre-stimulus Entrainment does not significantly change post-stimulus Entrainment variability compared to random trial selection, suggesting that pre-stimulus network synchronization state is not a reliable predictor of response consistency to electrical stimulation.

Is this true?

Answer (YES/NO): NO